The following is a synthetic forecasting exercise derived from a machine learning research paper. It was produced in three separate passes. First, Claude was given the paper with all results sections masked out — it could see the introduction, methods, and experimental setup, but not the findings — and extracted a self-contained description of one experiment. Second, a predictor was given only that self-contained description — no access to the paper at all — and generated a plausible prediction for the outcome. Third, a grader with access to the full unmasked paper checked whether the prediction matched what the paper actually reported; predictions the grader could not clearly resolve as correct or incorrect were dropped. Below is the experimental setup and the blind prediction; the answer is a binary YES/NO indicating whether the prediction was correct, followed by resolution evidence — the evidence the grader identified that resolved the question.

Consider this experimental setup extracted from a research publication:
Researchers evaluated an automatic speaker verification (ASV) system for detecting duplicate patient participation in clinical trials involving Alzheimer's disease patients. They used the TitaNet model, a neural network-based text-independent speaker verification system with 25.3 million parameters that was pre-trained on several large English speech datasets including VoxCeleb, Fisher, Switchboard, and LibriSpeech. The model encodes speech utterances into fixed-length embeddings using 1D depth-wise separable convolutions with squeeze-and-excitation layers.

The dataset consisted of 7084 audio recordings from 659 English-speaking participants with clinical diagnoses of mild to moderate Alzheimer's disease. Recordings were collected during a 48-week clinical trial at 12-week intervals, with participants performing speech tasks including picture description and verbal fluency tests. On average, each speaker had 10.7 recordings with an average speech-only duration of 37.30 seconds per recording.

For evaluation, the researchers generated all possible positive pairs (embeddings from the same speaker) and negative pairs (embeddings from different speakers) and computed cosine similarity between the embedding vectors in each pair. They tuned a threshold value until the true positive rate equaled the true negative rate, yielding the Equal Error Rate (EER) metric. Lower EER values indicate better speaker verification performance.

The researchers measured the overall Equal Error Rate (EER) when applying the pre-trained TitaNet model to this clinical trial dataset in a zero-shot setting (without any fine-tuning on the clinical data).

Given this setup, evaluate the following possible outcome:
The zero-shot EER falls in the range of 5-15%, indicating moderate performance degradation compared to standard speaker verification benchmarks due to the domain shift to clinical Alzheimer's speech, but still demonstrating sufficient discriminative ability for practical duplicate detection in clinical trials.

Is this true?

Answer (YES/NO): NO